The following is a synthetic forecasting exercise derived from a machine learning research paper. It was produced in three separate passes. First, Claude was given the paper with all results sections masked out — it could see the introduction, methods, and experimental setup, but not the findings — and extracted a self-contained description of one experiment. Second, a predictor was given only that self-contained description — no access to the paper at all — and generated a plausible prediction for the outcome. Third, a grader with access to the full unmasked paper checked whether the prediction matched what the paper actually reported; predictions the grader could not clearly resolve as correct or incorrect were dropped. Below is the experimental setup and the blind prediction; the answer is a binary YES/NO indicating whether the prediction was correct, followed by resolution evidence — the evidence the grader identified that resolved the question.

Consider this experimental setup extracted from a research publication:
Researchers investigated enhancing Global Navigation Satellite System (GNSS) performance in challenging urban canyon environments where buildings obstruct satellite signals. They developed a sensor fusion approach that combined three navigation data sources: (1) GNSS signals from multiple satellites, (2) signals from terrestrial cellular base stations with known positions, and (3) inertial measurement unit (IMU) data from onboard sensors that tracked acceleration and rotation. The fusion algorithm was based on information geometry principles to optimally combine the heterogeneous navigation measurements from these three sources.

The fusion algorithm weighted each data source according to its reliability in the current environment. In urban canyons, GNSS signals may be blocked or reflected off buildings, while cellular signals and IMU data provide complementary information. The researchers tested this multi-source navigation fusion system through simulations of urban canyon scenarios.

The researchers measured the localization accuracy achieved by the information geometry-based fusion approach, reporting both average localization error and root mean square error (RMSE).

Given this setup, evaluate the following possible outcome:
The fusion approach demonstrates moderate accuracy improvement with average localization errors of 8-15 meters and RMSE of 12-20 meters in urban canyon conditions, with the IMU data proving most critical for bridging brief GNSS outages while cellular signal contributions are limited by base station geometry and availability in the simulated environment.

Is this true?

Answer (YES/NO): NO